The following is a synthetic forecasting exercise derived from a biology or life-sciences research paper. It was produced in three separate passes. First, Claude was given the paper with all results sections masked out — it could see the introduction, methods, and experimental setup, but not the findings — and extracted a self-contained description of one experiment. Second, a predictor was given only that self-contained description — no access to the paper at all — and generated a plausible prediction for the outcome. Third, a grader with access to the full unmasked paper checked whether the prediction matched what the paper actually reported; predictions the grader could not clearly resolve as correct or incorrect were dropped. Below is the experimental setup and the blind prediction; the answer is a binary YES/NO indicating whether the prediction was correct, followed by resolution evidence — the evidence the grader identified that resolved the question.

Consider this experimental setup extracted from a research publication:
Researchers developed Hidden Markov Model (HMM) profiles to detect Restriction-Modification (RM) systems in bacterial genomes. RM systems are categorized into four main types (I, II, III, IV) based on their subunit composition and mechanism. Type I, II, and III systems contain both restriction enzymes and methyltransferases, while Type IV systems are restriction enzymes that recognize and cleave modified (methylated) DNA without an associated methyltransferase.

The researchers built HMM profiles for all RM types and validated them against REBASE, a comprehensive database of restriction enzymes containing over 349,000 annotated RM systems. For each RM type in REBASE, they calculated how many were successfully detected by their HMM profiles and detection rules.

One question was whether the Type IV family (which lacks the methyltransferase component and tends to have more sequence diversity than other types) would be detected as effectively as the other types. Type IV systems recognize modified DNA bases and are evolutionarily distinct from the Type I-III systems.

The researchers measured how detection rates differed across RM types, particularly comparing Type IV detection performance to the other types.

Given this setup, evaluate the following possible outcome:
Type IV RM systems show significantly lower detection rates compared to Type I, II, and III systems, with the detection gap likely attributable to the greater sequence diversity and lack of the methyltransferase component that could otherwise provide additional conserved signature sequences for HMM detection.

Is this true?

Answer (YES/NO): NO